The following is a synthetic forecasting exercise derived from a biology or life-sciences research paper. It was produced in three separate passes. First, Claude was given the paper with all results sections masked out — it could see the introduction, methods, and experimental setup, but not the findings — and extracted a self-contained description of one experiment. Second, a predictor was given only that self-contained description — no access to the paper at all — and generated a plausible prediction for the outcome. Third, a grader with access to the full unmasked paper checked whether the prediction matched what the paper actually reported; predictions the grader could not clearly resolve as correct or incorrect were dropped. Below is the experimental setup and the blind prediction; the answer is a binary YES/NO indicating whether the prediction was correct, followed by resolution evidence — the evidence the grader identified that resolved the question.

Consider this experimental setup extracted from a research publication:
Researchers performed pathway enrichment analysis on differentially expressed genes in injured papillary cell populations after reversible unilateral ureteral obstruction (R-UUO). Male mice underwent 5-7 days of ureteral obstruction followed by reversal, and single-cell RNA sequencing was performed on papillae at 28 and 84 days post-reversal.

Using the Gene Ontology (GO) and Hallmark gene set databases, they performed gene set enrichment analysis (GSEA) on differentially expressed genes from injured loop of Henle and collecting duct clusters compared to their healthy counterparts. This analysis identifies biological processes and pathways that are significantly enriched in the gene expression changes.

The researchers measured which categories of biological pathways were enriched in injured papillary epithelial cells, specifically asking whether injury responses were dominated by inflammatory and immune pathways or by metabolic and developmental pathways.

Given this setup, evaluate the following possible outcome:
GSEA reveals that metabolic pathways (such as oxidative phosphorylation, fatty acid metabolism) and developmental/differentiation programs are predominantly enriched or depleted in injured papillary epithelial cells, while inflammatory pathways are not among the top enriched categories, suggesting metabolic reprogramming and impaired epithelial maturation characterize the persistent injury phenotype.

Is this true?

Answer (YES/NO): NO